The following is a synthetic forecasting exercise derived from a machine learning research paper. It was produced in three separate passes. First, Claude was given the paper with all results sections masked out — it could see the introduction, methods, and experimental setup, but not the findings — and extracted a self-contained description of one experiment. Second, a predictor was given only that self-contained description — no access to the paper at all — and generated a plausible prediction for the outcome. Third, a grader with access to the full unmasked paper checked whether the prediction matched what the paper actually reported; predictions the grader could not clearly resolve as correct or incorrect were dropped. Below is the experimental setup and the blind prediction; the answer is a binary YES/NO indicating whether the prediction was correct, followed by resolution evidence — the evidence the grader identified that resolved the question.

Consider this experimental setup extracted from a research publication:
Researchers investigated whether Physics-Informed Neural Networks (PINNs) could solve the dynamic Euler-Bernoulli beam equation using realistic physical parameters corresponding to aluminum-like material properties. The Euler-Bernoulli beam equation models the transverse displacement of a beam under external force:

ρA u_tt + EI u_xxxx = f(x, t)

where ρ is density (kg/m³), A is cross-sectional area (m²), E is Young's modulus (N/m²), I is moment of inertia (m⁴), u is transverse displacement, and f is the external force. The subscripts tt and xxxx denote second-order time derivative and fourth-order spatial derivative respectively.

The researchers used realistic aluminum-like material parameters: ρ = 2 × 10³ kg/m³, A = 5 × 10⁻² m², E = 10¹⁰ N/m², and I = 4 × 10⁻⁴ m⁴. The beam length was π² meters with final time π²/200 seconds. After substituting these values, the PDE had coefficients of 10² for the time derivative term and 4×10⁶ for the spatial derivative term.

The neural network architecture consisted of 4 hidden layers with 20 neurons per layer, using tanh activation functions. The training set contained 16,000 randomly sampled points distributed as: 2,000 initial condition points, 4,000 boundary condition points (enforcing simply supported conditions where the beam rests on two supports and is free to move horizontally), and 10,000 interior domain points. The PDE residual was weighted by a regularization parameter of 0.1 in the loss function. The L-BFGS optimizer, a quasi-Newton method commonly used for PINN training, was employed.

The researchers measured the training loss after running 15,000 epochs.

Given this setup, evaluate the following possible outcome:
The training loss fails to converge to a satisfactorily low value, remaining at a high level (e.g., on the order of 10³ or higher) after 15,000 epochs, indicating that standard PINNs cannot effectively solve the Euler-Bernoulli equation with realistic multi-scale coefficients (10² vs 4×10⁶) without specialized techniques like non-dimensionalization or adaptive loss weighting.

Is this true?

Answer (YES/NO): YES